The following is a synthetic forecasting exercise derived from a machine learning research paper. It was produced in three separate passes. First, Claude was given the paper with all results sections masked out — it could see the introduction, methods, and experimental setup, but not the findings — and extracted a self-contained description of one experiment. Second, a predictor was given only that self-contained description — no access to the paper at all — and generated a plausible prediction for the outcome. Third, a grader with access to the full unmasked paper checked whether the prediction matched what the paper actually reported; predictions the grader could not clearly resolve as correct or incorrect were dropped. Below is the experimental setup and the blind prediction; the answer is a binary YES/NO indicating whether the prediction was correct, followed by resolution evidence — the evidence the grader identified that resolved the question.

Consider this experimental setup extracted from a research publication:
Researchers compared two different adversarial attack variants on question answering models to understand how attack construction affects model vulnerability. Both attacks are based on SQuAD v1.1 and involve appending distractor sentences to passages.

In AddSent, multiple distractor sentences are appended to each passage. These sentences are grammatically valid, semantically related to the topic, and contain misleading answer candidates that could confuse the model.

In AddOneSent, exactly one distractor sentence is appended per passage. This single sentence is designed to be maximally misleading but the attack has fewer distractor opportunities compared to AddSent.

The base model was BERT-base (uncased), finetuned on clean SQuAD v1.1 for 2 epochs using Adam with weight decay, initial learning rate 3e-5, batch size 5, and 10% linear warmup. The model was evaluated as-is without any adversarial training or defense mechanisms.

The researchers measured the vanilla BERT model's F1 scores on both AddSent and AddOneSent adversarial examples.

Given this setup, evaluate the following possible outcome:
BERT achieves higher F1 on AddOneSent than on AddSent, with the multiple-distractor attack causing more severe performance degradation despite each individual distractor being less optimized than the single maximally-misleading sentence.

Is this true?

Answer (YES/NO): YES